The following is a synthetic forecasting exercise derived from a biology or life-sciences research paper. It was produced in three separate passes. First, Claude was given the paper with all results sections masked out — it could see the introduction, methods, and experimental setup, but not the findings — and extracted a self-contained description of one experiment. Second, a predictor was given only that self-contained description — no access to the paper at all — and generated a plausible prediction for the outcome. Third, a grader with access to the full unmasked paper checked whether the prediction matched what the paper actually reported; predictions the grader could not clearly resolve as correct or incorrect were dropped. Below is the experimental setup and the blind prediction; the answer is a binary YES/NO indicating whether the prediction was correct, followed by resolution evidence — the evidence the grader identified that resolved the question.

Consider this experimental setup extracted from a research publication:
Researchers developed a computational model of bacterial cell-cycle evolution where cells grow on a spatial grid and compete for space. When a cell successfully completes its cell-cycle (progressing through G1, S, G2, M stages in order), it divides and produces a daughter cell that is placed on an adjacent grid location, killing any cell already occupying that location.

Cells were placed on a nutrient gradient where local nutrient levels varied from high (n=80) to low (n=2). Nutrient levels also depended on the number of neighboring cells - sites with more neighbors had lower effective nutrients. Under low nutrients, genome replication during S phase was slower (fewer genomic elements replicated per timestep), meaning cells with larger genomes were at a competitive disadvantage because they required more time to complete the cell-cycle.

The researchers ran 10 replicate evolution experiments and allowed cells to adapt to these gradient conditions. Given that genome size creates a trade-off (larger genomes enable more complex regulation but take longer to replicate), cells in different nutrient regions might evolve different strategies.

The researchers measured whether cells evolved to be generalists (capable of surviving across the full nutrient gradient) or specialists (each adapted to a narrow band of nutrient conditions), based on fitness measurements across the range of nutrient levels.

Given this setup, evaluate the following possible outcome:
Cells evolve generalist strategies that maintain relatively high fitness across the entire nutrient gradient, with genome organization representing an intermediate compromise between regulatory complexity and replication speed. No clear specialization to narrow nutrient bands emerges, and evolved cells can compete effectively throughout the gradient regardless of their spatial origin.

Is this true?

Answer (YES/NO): NO